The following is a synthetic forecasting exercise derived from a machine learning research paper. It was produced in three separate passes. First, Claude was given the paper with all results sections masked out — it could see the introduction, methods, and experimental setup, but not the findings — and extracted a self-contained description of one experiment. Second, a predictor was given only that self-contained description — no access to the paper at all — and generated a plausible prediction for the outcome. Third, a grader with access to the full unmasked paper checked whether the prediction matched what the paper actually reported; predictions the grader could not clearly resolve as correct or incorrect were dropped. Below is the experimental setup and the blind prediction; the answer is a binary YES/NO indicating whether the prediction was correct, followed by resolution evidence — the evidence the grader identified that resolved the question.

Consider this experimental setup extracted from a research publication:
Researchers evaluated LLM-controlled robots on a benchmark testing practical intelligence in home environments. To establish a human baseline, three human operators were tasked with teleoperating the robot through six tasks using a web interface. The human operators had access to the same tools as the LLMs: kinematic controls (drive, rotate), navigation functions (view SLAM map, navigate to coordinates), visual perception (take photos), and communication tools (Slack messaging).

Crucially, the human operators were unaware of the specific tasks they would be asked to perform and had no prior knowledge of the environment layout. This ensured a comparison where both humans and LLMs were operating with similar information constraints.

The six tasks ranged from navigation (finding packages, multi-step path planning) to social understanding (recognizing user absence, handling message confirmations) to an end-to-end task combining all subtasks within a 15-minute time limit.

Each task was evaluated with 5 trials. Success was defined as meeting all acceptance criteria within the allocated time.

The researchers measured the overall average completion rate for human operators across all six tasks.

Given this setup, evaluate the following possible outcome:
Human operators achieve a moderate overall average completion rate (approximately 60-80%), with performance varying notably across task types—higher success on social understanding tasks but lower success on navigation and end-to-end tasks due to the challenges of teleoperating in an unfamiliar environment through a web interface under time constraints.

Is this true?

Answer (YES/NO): NO